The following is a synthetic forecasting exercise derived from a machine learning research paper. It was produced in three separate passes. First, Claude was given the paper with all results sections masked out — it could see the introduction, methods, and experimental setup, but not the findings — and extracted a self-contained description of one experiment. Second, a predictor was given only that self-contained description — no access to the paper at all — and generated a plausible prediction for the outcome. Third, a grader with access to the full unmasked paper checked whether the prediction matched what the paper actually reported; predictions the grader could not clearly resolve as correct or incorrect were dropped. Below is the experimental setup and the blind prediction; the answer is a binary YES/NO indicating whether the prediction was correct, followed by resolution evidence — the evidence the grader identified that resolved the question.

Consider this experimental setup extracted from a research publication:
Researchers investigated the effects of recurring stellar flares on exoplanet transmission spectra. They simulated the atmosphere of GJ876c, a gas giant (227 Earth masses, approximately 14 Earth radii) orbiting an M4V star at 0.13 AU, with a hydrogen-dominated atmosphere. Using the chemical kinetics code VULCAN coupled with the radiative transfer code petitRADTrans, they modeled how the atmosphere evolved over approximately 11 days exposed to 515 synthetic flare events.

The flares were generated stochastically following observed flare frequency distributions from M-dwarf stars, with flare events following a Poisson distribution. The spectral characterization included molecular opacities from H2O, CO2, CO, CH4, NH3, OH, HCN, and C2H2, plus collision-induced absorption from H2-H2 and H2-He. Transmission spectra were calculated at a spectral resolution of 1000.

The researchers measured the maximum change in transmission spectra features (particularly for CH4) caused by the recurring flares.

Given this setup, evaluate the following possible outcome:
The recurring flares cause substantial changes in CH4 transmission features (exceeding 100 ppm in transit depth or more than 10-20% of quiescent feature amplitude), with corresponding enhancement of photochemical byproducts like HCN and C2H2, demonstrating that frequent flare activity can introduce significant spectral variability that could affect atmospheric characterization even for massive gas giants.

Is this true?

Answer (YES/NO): NO